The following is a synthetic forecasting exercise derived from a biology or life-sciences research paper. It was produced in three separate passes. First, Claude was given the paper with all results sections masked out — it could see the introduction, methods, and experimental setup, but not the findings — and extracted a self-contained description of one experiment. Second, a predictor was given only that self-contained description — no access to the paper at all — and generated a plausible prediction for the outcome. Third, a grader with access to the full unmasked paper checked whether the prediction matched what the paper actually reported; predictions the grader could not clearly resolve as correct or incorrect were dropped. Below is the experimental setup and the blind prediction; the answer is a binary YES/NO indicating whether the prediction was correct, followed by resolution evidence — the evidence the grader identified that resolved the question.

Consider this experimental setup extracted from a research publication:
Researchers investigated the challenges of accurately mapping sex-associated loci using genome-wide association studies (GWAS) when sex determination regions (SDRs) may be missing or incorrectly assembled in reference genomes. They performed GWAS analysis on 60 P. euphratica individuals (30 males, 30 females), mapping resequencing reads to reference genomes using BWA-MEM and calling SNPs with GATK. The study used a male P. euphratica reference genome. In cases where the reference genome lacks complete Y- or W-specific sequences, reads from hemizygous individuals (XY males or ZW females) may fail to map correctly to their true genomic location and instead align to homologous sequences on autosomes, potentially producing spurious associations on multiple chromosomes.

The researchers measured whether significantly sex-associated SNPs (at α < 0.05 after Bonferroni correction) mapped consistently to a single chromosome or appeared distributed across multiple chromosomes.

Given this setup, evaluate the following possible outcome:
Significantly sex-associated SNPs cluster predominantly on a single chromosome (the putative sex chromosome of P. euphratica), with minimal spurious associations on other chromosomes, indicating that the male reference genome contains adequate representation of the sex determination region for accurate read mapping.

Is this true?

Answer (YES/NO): NO